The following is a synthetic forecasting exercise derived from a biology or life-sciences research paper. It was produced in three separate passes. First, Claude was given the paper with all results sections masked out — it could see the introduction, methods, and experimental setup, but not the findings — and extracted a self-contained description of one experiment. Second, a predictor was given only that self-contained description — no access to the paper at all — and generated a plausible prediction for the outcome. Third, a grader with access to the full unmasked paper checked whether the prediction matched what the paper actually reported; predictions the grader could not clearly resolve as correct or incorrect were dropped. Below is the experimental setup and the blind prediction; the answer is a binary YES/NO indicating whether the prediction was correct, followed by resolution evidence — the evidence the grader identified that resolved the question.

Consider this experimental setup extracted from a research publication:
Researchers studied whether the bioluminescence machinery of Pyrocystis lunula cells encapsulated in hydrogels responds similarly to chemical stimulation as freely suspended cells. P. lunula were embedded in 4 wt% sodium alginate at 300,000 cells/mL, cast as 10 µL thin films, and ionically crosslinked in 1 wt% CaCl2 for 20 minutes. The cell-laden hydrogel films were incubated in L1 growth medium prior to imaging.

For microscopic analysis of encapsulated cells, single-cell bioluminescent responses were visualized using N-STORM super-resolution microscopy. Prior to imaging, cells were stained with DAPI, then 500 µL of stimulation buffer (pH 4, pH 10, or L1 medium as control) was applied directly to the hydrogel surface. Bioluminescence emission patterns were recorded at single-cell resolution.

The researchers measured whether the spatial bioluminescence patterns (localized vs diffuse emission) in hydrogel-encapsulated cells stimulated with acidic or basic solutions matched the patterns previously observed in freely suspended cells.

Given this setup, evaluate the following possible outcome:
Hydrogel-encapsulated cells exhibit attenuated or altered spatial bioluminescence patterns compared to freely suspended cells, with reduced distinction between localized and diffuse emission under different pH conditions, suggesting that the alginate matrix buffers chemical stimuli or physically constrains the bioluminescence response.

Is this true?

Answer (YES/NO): NO